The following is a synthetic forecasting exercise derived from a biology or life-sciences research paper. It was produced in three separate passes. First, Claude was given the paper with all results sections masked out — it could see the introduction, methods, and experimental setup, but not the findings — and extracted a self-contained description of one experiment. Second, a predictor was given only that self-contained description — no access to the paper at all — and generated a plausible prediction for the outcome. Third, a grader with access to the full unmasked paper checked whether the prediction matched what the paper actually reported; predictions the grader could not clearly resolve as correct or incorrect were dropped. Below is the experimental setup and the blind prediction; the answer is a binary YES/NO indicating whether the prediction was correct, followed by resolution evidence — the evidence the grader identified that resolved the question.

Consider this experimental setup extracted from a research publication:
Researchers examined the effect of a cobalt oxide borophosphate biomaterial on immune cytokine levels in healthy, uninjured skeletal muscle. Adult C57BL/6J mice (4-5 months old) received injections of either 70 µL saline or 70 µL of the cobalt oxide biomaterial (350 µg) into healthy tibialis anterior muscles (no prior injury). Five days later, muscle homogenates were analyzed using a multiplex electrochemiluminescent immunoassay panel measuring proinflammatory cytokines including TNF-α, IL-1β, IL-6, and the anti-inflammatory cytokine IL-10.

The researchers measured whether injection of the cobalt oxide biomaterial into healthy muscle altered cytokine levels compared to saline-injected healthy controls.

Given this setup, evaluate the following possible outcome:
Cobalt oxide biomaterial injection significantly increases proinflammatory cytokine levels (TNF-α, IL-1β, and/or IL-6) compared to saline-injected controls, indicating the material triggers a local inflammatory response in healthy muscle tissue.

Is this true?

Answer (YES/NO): NO